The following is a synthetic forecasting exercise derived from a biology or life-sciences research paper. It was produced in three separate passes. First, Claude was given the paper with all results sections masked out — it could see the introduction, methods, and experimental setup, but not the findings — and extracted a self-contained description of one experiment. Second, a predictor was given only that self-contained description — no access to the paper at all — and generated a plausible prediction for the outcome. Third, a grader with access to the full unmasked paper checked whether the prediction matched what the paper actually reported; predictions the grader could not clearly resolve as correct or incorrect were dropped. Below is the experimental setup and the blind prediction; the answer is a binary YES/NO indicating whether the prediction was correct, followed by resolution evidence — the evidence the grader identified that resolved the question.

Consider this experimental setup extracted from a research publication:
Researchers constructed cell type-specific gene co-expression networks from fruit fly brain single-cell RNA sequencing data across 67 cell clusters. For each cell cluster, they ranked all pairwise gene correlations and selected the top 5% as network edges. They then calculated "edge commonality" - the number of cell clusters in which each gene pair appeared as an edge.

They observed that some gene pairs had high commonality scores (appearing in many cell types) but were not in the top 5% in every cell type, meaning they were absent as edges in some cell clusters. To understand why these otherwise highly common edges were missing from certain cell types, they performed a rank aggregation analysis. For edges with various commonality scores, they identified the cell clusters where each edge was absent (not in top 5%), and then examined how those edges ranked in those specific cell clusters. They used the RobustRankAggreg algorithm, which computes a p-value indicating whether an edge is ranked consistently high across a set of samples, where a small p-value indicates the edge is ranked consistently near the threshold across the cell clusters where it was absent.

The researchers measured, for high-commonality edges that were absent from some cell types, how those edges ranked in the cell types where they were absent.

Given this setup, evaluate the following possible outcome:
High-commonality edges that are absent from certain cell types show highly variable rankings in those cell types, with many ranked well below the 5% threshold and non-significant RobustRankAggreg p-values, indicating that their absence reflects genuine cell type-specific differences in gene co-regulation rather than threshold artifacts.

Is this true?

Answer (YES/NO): NO